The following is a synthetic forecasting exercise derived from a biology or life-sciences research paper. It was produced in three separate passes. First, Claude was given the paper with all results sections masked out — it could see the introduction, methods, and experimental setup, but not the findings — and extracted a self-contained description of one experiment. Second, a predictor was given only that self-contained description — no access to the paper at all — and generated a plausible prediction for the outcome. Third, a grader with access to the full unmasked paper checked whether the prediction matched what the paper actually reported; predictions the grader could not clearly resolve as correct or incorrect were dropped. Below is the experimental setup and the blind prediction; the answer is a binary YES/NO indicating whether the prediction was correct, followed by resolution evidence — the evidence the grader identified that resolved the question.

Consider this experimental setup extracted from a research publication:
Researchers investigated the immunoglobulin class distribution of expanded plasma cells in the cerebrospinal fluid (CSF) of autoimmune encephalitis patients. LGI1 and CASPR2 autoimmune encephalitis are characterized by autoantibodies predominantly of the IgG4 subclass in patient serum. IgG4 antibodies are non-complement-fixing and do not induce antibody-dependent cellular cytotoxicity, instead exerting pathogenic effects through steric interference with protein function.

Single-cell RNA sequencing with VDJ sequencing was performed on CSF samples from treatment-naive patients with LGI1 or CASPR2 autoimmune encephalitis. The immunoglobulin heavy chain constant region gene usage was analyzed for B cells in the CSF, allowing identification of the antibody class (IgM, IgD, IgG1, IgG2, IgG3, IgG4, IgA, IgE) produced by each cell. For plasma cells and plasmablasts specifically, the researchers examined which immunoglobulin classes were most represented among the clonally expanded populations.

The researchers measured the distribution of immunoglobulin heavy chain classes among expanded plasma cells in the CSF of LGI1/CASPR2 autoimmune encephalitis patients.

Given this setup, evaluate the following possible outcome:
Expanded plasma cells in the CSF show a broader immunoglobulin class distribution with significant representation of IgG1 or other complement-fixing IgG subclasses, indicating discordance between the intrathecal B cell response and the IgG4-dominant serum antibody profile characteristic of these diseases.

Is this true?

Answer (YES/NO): NO